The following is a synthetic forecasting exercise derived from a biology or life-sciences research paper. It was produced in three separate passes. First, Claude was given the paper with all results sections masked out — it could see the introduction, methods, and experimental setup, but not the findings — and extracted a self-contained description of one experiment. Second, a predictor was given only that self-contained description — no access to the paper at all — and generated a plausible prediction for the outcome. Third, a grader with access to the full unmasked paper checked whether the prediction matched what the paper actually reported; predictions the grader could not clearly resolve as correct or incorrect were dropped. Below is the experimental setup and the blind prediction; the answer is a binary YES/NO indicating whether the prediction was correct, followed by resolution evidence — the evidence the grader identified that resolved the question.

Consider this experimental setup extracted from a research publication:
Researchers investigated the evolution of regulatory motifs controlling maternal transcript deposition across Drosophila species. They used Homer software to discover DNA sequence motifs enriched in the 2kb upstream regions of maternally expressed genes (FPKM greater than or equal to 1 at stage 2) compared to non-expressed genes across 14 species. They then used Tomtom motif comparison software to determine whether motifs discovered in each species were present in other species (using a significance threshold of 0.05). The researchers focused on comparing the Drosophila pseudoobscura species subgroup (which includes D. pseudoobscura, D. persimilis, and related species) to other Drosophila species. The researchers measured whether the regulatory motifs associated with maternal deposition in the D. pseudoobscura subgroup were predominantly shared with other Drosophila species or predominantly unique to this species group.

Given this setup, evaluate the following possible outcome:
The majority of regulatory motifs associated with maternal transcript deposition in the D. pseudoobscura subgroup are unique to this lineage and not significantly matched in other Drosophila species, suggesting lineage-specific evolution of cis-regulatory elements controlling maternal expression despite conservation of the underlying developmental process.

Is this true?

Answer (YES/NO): NO